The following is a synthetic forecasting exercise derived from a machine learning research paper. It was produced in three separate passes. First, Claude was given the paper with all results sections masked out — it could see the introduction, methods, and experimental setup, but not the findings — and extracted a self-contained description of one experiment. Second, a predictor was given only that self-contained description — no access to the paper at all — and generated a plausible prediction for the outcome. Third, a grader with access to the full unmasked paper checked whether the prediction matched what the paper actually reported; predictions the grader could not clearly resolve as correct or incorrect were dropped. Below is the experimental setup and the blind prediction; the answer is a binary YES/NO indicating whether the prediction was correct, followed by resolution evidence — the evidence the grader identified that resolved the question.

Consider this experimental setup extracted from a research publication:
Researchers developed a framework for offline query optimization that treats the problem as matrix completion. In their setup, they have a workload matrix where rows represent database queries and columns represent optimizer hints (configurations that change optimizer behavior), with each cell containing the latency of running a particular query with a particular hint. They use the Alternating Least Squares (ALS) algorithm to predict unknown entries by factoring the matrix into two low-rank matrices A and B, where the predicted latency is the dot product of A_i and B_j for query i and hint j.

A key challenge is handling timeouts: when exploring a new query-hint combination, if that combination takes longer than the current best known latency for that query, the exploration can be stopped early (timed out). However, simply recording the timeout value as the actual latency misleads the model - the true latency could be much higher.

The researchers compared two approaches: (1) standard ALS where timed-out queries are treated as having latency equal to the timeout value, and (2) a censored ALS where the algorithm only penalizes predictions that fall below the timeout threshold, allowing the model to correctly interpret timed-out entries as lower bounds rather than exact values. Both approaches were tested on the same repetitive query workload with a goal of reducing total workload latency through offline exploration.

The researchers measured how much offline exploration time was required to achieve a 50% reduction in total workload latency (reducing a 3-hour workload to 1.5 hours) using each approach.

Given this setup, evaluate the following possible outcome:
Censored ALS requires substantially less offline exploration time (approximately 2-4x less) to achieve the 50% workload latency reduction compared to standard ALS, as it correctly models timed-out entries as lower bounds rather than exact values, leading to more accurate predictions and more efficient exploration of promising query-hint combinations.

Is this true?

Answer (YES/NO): NO